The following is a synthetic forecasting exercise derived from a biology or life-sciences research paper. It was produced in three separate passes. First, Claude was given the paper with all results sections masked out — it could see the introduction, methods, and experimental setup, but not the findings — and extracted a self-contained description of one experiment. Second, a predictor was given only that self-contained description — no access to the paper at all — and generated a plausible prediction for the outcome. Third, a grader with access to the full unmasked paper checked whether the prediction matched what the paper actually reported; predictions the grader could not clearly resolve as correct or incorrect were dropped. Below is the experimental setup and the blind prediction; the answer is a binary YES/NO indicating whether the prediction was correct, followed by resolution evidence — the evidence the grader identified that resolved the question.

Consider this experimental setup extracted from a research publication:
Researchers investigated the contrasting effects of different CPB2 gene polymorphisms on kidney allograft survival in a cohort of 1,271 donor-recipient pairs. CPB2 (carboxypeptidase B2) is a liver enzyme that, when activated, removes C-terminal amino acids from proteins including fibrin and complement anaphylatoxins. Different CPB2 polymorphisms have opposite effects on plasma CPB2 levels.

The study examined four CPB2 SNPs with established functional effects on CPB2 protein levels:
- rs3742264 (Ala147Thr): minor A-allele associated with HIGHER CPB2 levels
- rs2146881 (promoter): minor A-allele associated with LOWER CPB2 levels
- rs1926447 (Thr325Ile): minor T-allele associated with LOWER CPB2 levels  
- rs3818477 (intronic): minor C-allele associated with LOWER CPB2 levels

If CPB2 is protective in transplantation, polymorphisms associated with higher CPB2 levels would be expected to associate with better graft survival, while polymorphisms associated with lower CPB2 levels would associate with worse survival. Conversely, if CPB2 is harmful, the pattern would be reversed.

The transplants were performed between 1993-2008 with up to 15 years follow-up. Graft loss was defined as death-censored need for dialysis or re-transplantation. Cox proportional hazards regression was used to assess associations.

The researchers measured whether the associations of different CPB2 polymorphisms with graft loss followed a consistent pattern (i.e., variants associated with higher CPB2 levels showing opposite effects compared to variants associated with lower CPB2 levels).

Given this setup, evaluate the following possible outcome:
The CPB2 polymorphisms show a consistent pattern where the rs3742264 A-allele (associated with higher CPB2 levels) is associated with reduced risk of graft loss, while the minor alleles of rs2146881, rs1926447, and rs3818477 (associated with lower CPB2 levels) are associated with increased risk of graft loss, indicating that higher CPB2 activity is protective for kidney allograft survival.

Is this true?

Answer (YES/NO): NO